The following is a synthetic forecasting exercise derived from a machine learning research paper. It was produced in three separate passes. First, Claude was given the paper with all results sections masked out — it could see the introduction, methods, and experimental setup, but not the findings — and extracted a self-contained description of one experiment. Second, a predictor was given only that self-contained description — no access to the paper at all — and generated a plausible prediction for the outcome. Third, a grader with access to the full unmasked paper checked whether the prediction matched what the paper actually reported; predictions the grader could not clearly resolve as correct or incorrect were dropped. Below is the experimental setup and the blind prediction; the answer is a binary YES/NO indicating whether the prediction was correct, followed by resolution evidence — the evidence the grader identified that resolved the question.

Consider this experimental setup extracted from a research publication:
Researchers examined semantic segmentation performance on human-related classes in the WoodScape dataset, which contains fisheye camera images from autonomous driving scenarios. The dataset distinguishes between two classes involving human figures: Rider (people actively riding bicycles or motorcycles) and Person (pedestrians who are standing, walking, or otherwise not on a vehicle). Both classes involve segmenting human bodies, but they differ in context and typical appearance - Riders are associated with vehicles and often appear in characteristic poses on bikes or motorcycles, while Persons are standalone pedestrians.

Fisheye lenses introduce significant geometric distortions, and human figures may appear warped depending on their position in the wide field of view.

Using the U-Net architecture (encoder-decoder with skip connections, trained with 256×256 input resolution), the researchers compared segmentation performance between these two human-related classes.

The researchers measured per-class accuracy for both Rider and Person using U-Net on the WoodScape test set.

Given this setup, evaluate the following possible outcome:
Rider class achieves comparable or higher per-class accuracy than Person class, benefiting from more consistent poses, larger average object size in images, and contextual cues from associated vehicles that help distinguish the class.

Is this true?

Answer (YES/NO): YES